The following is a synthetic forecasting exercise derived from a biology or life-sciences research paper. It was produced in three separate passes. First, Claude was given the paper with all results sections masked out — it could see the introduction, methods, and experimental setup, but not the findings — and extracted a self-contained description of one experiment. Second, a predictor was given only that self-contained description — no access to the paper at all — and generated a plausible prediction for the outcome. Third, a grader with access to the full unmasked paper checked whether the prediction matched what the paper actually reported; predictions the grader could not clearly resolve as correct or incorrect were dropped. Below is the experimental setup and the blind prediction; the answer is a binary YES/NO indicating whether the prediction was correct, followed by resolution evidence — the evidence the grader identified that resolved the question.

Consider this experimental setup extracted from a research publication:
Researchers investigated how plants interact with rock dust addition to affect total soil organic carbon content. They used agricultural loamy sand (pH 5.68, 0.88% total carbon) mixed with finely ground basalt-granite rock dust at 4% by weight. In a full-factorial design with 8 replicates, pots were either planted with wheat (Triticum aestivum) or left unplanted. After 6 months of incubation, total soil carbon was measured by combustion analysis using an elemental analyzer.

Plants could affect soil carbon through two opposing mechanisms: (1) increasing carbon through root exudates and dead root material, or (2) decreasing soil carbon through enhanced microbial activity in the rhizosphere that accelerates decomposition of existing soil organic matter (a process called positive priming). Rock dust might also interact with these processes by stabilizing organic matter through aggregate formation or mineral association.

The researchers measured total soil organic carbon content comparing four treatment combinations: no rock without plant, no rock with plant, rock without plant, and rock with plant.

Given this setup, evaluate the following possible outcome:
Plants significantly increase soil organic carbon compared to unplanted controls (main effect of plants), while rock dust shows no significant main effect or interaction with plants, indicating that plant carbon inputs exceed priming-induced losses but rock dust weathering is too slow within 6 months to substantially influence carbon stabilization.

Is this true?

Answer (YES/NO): NO